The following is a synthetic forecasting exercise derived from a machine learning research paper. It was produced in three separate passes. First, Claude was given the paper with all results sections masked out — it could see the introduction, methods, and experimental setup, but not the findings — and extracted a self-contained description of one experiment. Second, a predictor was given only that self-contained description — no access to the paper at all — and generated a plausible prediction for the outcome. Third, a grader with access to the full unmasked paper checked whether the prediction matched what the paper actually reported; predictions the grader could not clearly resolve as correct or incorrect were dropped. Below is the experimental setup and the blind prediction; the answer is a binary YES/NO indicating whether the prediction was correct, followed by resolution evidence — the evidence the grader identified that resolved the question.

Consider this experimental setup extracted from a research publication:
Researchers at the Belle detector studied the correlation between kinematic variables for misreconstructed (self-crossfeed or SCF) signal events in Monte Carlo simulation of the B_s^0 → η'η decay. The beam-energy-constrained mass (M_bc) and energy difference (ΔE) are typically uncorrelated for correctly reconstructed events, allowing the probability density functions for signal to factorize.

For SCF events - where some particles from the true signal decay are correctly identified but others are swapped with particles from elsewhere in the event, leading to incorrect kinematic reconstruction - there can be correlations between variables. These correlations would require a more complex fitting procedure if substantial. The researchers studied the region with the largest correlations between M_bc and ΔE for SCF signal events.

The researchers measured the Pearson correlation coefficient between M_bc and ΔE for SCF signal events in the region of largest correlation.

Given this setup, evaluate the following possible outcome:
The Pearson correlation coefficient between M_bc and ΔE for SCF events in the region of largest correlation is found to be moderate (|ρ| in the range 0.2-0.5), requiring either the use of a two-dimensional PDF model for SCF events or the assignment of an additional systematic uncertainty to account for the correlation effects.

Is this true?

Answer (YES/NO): YES